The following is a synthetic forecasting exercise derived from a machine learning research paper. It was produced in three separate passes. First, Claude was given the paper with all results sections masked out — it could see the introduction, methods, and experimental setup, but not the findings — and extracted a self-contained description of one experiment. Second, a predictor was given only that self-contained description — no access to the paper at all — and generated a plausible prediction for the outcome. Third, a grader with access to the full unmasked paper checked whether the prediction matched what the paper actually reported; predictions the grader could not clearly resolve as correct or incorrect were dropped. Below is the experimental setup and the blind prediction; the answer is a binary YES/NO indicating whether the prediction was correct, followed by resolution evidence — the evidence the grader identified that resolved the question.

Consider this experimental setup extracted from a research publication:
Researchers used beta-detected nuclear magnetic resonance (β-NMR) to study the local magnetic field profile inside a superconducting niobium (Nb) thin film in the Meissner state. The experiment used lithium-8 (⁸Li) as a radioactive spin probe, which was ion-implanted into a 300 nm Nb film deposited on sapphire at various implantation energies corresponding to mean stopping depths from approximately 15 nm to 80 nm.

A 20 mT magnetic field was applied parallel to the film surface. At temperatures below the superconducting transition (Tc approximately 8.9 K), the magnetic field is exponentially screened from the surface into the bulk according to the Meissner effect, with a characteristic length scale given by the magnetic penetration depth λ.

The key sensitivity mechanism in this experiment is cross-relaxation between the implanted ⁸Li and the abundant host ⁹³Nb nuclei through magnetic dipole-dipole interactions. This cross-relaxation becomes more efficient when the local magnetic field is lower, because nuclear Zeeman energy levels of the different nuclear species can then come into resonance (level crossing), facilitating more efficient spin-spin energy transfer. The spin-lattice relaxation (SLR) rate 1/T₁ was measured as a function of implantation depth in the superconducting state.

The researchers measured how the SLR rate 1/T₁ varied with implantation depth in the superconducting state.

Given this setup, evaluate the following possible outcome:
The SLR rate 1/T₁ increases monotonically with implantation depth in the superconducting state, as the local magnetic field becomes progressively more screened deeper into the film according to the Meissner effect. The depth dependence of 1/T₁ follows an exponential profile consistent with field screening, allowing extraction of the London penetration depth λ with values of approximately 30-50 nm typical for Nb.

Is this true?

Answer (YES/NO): NO